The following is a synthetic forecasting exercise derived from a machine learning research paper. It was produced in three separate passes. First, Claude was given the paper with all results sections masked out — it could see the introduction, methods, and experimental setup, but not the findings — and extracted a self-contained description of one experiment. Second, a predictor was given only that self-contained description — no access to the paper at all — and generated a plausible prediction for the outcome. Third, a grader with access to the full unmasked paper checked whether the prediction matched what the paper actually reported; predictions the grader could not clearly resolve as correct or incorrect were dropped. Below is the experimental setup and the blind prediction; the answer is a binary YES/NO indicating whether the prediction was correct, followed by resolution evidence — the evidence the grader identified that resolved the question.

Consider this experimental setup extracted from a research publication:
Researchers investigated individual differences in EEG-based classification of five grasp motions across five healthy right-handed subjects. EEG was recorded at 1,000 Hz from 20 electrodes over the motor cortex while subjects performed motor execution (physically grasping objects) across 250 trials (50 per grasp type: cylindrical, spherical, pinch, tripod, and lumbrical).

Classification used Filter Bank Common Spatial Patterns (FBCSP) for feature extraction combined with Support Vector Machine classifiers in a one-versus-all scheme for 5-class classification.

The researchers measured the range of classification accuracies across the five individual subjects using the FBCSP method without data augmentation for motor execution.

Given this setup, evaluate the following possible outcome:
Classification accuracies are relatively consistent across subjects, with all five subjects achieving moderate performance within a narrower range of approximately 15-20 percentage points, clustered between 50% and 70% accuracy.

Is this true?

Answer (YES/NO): NO